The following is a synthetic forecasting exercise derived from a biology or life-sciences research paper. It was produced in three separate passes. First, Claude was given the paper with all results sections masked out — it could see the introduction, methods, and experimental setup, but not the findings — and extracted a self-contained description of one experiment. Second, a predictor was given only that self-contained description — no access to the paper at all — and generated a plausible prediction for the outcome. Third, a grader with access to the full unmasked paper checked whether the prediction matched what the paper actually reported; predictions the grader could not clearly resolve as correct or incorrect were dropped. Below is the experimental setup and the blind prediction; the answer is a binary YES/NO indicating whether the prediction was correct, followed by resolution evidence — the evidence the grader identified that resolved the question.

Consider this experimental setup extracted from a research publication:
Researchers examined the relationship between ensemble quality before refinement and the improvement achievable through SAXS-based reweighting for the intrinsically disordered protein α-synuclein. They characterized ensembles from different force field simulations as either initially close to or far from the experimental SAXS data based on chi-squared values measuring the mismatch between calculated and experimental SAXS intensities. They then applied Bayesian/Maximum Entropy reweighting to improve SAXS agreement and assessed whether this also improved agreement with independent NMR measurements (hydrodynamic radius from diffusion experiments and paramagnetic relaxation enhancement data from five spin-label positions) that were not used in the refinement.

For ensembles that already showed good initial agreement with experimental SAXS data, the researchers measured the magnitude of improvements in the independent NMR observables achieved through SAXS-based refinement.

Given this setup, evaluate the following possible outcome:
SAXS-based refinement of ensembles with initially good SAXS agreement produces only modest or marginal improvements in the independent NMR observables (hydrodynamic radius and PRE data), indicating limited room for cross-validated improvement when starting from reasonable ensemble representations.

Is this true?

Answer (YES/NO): YES